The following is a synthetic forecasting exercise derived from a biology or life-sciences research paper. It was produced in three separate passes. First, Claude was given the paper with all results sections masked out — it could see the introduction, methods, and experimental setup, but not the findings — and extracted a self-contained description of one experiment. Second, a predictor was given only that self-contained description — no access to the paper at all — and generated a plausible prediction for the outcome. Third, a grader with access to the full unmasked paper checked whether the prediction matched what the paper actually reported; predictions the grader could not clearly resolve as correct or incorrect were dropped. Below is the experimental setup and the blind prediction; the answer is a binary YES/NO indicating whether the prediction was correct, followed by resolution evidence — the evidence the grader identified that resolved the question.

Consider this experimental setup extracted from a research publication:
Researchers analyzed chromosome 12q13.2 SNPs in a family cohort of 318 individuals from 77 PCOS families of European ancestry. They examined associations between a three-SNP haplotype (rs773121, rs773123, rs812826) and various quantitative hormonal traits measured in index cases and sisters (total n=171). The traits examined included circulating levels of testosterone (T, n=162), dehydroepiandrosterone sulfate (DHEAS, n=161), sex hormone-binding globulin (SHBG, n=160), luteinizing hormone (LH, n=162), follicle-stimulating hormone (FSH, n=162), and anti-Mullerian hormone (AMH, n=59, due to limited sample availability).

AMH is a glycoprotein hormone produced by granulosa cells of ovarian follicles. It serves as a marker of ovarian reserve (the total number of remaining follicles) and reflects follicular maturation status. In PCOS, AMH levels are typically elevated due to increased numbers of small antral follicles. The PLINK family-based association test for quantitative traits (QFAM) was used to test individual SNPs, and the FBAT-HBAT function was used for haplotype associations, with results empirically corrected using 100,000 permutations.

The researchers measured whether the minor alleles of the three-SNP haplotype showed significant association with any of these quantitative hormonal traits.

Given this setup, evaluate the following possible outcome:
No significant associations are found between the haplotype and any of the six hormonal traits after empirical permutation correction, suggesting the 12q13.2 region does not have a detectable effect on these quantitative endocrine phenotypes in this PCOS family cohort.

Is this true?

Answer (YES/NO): NO